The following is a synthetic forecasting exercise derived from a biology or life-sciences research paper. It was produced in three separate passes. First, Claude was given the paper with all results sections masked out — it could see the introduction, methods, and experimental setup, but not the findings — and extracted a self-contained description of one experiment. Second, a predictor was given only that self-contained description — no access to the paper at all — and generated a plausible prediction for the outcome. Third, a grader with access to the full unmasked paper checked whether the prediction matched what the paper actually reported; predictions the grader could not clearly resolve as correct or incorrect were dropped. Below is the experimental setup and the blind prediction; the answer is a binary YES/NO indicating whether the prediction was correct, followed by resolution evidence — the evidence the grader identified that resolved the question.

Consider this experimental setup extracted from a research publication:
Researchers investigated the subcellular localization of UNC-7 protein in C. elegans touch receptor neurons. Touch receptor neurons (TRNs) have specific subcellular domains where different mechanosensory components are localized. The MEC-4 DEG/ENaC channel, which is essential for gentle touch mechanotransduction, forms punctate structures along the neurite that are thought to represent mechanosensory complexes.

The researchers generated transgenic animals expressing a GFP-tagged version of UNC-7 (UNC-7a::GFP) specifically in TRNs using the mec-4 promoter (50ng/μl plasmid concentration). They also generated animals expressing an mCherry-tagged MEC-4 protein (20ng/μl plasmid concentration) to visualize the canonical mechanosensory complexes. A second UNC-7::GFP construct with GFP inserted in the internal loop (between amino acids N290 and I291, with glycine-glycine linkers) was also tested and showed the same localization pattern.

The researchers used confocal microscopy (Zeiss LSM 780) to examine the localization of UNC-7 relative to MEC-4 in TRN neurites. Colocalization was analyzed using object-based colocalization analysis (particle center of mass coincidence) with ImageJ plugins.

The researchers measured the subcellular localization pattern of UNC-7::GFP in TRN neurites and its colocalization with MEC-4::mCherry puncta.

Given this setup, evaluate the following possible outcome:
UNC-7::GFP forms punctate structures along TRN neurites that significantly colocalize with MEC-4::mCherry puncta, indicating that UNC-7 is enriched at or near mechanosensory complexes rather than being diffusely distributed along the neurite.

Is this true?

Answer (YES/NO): NO